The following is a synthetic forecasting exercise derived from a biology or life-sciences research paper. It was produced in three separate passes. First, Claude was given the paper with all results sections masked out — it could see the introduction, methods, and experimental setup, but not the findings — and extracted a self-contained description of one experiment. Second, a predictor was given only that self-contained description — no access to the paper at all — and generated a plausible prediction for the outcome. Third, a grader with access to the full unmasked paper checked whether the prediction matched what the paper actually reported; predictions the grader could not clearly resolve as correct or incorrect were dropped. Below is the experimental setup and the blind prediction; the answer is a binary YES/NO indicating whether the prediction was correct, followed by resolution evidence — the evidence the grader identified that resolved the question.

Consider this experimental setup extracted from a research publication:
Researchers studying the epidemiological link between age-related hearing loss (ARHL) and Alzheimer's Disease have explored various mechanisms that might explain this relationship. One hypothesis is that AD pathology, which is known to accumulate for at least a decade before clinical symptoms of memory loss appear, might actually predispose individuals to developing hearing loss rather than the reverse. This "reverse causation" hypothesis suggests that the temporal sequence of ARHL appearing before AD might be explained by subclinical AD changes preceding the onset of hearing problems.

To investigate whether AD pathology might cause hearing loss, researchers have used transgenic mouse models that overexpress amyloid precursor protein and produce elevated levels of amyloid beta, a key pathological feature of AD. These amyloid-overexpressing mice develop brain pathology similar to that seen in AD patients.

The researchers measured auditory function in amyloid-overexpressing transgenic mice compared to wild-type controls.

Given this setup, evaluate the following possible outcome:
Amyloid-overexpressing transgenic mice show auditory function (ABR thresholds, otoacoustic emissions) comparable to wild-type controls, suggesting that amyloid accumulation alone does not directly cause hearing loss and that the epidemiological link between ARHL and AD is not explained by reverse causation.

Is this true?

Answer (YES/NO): NO